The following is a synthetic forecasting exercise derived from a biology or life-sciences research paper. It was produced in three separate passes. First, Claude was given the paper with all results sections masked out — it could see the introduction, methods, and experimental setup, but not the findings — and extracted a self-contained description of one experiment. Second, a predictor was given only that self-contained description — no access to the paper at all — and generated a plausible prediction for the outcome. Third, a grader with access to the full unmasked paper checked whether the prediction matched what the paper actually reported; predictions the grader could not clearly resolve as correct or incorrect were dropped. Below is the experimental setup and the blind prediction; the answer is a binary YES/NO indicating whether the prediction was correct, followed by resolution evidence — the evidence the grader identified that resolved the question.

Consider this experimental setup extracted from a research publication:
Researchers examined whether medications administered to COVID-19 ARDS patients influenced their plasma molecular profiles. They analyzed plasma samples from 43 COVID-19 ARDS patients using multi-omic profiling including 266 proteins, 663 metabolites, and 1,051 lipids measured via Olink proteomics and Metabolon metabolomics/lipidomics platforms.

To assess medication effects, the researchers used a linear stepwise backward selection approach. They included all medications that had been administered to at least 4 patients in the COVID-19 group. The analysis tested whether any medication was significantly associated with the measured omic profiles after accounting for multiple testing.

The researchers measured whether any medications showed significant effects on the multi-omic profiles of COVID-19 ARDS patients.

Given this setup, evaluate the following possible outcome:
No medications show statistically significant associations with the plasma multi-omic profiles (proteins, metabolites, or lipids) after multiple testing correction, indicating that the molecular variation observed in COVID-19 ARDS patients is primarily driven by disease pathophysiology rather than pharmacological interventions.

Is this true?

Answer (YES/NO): YES